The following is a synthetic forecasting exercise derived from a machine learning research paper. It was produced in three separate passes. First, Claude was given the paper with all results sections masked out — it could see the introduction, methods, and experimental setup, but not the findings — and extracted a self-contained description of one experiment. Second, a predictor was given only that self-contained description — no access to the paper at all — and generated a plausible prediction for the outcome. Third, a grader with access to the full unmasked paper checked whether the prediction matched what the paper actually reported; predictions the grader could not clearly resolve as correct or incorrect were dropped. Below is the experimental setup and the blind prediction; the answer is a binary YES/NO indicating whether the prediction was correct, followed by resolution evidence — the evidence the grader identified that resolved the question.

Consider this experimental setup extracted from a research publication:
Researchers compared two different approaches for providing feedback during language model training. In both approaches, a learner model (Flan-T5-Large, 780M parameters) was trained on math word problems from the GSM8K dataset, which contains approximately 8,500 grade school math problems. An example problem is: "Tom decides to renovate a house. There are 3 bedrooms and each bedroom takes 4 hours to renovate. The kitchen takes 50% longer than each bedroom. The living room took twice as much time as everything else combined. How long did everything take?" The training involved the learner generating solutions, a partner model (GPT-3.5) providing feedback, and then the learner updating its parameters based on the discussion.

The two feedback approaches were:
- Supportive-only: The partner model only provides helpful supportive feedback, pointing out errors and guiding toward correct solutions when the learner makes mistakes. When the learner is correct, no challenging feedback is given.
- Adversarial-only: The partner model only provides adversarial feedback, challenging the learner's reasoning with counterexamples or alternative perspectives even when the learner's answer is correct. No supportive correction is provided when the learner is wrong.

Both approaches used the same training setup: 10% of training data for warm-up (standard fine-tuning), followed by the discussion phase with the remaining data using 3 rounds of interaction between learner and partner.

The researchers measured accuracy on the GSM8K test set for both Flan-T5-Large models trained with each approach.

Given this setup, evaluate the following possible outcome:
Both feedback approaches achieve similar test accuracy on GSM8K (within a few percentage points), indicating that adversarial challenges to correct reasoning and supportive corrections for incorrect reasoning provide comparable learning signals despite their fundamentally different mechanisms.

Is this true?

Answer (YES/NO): NO